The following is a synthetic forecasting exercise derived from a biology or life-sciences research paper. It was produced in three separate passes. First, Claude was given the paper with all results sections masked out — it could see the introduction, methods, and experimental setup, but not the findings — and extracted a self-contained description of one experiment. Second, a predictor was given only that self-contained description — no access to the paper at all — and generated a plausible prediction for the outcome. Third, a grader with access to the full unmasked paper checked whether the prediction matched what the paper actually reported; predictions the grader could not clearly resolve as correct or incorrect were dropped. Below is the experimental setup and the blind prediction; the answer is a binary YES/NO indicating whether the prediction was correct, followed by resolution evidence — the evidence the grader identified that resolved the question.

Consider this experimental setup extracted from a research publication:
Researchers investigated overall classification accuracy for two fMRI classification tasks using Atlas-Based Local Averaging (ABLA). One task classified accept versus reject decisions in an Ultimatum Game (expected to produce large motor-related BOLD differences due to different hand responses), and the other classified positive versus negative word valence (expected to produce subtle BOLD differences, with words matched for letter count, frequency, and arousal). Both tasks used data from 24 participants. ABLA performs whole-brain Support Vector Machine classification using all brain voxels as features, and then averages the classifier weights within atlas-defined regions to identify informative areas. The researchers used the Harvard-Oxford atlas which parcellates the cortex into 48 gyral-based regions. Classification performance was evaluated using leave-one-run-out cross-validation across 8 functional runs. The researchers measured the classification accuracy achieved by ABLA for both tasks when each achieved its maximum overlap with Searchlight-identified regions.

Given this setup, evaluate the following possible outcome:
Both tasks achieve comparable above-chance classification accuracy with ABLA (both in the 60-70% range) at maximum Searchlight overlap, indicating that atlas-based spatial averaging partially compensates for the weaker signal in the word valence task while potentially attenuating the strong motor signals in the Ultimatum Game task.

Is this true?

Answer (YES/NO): NO